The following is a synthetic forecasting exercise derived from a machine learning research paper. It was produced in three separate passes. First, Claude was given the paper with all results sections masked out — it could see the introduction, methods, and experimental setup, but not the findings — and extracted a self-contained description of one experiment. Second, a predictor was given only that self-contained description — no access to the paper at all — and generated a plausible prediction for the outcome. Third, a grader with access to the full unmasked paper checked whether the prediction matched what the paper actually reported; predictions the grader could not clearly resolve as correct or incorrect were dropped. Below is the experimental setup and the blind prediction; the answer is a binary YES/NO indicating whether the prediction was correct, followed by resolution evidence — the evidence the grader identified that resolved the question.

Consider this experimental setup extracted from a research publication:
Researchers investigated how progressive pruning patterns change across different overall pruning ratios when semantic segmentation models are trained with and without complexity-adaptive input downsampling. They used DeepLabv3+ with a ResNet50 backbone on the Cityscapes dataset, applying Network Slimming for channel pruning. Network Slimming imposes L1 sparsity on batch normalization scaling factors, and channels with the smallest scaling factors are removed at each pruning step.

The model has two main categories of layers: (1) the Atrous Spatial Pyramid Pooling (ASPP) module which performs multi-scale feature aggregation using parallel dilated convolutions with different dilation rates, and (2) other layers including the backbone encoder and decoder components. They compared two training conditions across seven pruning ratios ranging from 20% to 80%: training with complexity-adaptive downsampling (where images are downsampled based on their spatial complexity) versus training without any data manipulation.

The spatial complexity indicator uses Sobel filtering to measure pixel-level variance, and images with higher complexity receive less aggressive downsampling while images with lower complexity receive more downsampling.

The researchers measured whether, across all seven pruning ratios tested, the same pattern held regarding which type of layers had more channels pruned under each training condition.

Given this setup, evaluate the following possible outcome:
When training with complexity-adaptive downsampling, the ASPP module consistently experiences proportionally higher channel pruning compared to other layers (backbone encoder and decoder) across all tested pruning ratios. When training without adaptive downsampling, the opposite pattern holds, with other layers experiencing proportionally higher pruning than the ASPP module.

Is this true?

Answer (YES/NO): YES